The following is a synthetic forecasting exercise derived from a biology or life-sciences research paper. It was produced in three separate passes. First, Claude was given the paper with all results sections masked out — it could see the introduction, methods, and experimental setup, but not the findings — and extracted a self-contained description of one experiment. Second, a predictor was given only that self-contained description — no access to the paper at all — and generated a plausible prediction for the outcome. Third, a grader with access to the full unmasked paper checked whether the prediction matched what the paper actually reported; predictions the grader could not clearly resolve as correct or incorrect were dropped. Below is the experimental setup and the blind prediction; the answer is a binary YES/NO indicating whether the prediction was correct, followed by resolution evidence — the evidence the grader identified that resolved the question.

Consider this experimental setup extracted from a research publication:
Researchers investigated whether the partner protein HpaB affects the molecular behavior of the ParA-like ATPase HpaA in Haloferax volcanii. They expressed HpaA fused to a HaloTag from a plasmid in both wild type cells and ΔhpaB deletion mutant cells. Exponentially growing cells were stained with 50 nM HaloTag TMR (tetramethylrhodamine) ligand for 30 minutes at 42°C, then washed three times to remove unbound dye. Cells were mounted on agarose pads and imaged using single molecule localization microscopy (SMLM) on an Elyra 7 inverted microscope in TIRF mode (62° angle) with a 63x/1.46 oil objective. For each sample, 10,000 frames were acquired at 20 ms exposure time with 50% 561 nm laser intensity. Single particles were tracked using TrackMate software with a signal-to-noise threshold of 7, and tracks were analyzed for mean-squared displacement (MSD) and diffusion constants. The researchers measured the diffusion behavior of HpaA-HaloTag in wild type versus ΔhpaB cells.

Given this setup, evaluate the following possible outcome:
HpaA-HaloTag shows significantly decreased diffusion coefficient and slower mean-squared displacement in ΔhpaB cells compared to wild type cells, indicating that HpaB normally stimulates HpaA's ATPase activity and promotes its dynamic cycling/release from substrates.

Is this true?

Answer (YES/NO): NO